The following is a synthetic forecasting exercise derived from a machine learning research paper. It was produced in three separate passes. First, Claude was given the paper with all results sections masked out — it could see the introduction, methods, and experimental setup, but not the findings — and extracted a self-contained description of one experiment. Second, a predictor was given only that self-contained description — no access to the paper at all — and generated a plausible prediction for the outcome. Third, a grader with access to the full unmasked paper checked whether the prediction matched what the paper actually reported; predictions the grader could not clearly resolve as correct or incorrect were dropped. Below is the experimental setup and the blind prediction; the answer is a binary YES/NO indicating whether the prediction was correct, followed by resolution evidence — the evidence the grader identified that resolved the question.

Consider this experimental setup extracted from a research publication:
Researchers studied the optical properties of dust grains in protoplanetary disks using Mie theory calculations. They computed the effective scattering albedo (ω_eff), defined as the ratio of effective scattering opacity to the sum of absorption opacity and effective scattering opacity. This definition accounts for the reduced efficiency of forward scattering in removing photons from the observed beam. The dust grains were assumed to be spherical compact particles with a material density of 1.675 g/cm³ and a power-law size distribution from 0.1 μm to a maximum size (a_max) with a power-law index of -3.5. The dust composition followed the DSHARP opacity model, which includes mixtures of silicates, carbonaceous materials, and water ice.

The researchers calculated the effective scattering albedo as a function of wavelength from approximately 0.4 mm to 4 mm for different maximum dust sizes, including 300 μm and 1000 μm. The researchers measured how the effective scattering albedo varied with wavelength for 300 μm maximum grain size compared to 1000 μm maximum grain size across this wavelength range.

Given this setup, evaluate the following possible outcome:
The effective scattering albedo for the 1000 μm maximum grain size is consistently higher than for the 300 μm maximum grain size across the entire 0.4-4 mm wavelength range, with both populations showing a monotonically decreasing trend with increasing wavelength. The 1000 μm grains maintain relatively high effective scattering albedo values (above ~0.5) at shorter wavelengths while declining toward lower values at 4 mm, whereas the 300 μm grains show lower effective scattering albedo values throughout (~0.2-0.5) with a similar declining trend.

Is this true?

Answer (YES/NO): NO